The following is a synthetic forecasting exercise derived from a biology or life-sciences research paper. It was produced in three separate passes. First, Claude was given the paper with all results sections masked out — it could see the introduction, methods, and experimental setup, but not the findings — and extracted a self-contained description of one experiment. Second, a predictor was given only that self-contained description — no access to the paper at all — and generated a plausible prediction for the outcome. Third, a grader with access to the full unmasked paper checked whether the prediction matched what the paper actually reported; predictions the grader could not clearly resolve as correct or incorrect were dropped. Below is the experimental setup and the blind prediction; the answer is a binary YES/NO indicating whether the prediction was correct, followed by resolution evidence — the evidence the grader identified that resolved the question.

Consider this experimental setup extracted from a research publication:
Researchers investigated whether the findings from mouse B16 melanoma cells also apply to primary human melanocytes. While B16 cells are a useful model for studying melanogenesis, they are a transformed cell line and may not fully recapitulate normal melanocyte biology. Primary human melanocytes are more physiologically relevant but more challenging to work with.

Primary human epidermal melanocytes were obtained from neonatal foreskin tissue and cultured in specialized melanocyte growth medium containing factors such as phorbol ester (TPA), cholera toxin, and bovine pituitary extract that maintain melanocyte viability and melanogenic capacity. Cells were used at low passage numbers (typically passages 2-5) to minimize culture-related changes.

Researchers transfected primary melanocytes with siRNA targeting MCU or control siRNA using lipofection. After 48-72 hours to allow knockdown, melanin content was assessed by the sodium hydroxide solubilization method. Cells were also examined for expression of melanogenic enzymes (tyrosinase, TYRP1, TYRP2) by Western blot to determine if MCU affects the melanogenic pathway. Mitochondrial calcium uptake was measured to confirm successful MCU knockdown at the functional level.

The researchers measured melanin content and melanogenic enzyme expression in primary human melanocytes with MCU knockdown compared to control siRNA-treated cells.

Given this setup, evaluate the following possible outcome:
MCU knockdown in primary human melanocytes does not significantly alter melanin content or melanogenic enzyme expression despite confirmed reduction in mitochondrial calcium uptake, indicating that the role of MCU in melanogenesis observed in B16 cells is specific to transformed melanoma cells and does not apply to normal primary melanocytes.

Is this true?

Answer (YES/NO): NO